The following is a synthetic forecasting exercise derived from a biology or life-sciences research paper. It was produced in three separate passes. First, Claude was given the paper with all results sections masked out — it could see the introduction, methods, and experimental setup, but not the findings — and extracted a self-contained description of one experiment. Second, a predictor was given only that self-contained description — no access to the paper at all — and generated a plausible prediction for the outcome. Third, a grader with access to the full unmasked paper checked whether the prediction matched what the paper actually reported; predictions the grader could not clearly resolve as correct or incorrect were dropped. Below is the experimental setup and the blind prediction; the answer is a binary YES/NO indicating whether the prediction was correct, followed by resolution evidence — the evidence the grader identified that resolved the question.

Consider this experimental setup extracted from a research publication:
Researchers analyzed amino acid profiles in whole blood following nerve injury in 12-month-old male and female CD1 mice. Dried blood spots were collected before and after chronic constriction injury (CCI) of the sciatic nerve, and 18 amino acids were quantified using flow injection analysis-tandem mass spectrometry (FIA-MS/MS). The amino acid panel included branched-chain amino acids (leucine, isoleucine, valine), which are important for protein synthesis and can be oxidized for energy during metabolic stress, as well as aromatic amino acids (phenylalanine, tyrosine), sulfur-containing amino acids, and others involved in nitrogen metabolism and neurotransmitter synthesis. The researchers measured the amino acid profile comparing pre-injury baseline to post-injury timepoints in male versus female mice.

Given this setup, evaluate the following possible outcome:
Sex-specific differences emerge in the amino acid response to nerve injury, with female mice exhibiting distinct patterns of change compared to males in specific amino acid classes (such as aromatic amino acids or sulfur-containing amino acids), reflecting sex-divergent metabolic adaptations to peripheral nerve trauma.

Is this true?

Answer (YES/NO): YES